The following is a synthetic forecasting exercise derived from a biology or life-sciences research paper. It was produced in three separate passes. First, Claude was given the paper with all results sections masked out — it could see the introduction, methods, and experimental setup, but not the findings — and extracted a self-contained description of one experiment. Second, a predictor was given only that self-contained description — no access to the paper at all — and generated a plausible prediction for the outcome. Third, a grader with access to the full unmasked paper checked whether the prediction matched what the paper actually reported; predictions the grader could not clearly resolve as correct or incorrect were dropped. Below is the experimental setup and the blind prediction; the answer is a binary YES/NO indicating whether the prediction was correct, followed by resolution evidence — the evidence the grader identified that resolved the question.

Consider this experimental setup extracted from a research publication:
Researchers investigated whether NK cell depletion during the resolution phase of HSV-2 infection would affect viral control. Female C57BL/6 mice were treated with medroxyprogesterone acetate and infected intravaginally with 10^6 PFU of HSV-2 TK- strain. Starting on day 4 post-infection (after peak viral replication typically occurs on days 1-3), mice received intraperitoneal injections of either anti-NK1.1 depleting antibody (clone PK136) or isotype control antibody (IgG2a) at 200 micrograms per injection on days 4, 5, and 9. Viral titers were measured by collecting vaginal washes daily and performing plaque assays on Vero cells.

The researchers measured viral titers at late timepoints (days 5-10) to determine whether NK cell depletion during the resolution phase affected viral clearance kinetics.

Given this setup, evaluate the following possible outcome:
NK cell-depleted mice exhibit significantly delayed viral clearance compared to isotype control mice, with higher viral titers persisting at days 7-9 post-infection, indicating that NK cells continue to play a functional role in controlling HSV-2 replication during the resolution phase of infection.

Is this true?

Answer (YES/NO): NO